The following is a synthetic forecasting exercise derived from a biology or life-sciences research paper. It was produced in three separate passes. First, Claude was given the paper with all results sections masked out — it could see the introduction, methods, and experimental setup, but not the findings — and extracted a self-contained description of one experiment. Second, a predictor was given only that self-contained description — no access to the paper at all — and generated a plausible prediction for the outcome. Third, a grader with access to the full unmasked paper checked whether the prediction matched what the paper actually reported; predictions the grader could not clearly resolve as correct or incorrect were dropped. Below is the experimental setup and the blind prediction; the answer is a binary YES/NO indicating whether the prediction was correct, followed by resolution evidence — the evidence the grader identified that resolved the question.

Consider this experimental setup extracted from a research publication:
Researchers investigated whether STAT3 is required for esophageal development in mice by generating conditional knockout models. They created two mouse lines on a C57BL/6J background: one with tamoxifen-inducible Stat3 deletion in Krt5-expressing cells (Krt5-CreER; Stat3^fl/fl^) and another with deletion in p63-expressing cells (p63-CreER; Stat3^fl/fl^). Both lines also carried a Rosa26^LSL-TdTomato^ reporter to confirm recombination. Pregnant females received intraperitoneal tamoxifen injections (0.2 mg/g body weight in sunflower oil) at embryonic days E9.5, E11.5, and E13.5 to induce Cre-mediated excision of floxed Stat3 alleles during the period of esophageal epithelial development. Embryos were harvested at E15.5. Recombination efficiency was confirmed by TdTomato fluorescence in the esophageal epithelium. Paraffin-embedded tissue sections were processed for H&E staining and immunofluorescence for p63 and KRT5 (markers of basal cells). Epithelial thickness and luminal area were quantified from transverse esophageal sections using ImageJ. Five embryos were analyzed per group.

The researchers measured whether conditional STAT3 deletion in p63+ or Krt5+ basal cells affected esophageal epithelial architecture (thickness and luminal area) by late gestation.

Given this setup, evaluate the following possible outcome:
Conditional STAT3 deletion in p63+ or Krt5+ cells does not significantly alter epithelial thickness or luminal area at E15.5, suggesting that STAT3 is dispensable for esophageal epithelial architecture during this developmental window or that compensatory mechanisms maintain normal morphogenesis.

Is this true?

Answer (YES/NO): YES